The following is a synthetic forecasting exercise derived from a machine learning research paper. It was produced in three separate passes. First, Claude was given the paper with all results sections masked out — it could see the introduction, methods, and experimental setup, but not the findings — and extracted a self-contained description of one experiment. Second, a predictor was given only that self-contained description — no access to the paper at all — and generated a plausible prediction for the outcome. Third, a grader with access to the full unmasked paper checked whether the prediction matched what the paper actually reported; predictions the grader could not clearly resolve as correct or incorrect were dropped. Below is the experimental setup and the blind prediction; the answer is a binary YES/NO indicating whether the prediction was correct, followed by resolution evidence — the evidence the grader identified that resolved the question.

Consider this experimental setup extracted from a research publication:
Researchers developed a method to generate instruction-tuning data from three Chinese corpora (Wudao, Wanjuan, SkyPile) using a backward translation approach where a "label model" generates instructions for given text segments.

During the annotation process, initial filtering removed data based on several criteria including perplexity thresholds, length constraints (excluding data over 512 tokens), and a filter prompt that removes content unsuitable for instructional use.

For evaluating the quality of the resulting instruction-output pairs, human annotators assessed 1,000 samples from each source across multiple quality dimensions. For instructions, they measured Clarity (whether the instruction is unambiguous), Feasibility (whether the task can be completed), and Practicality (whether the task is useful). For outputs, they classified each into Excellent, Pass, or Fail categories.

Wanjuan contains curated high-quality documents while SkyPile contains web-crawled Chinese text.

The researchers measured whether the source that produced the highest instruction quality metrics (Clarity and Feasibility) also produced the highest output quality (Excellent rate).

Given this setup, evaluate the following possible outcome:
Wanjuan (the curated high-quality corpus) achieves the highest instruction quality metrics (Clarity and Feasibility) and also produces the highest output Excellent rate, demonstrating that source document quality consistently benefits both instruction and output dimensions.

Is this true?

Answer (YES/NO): NO